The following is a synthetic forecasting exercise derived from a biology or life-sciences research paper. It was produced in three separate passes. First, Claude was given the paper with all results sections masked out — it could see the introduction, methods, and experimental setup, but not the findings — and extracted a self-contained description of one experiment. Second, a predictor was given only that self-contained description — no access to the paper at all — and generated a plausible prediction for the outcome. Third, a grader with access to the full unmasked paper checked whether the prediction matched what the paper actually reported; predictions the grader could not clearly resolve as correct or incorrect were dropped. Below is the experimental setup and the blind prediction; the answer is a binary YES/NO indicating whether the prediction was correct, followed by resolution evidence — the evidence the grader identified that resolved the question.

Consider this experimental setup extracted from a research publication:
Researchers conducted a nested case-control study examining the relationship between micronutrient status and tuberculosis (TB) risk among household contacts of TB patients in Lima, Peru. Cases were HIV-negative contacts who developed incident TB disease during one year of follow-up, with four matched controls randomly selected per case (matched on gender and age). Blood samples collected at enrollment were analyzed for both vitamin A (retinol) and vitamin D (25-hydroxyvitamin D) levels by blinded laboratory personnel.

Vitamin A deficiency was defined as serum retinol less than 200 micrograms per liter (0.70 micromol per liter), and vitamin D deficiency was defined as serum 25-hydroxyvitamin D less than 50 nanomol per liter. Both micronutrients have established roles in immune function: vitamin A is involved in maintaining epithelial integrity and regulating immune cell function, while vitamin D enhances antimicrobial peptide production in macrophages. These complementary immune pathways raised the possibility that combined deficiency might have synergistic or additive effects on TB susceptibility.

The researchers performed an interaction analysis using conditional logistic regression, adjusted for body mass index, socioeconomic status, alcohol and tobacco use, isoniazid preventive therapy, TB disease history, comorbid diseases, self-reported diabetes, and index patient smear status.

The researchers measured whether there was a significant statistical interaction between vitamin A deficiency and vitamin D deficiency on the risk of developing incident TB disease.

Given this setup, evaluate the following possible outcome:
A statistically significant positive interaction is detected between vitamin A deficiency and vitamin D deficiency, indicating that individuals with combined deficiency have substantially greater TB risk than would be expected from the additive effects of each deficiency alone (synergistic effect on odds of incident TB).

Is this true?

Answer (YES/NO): NO